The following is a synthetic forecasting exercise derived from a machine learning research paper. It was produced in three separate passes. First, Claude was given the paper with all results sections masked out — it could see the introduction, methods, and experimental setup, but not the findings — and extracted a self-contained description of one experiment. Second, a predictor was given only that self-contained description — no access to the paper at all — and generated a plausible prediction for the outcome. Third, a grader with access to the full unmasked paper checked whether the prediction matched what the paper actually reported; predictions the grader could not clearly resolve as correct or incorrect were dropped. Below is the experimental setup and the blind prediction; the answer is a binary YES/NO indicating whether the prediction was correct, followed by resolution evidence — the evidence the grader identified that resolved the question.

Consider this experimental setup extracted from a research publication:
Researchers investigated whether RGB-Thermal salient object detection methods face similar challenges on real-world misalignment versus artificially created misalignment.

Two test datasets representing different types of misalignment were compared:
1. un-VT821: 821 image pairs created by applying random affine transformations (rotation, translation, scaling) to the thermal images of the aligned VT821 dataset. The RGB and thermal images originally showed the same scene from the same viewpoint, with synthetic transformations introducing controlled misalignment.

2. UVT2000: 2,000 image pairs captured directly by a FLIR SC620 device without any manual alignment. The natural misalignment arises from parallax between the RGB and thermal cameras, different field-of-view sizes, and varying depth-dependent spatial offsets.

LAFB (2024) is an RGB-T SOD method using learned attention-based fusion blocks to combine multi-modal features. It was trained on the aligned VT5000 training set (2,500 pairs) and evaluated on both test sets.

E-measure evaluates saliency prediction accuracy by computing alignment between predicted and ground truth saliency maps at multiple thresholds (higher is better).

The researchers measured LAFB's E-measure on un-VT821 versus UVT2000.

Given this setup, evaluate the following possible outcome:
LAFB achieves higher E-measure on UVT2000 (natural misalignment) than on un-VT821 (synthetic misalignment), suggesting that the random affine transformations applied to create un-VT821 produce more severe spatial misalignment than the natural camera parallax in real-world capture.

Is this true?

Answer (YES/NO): NO